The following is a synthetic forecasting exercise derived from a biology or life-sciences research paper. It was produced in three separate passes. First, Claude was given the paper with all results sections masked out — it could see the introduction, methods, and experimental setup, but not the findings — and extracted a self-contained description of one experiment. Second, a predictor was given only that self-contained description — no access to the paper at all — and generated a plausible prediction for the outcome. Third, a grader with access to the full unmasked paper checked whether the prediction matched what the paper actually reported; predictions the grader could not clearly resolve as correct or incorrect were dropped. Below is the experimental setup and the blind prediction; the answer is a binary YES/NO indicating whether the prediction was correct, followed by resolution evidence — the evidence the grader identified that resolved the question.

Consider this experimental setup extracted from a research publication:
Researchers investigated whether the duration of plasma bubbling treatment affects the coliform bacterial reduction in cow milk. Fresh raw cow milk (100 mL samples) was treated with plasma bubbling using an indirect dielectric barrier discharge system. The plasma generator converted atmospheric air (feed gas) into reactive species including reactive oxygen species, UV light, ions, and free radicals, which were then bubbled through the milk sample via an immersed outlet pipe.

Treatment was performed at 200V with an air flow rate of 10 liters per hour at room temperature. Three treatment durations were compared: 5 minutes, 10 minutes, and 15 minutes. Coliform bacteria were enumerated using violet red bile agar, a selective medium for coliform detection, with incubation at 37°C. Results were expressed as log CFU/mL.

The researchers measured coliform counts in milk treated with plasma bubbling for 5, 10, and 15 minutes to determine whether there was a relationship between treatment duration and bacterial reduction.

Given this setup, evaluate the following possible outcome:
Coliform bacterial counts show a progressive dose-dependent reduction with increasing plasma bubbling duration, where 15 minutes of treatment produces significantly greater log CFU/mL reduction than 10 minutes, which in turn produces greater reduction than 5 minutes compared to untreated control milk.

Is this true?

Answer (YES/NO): YES